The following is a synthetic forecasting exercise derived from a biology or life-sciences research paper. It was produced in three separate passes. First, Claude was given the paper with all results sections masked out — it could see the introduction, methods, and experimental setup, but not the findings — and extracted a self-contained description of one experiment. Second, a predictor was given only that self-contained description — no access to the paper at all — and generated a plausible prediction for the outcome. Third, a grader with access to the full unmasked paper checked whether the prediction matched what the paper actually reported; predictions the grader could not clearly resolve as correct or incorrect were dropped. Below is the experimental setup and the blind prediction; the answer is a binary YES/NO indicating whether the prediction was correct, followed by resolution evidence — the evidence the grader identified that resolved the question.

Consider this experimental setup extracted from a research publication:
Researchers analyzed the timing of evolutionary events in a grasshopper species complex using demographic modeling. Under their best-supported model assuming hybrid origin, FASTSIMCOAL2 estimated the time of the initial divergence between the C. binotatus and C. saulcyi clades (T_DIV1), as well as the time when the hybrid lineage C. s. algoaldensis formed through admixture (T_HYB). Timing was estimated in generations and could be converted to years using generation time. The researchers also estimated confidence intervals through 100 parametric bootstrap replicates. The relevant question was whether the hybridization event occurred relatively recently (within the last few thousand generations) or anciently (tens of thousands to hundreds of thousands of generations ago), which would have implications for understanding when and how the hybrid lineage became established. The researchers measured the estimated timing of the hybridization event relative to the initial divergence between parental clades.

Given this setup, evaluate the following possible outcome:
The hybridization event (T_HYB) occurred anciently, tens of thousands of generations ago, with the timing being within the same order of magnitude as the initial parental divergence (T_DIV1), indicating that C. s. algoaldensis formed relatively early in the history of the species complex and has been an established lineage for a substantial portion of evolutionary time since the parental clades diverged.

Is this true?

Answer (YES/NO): NO